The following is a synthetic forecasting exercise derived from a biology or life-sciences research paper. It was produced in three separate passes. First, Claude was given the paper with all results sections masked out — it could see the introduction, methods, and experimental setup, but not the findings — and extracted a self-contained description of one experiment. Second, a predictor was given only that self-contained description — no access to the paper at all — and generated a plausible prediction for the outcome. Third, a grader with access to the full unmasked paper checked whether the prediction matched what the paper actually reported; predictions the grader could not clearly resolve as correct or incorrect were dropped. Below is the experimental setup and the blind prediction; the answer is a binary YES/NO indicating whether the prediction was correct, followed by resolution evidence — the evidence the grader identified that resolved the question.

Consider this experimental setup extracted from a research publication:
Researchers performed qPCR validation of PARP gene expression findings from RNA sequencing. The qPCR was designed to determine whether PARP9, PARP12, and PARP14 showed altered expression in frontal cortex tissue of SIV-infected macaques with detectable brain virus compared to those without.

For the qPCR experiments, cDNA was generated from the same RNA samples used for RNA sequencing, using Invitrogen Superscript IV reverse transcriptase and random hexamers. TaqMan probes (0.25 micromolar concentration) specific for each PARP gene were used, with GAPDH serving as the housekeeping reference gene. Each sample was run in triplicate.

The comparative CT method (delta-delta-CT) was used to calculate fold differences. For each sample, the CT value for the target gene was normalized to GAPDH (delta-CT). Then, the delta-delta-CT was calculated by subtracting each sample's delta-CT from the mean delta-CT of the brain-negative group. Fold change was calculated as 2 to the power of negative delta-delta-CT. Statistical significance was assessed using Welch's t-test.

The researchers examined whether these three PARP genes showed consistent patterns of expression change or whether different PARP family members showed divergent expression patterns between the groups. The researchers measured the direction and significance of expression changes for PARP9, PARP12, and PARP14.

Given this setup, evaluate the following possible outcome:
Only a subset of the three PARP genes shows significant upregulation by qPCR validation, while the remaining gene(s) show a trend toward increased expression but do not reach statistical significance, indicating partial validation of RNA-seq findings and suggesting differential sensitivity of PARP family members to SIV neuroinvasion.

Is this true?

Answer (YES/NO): NO